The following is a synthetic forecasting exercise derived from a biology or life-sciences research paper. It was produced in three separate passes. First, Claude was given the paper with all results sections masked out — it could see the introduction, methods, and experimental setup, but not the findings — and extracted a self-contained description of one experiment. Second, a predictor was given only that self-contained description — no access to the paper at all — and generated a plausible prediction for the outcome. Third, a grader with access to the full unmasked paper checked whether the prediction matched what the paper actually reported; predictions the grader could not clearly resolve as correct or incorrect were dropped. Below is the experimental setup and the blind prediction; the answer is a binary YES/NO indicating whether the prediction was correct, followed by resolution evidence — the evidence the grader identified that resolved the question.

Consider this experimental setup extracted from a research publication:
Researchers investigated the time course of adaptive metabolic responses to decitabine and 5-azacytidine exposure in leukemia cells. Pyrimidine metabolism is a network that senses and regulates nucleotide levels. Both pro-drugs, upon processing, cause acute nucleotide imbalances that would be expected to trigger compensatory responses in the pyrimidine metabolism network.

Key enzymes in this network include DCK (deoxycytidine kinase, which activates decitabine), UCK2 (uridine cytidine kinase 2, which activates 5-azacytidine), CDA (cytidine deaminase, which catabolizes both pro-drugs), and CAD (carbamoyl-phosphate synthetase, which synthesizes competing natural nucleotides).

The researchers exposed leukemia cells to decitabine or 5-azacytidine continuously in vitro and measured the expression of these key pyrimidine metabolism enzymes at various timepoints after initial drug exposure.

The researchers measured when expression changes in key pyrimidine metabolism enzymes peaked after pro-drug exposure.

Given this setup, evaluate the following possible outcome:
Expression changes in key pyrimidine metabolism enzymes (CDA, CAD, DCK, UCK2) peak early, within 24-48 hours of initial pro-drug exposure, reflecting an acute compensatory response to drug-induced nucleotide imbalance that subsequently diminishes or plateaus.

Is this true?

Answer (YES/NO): NO